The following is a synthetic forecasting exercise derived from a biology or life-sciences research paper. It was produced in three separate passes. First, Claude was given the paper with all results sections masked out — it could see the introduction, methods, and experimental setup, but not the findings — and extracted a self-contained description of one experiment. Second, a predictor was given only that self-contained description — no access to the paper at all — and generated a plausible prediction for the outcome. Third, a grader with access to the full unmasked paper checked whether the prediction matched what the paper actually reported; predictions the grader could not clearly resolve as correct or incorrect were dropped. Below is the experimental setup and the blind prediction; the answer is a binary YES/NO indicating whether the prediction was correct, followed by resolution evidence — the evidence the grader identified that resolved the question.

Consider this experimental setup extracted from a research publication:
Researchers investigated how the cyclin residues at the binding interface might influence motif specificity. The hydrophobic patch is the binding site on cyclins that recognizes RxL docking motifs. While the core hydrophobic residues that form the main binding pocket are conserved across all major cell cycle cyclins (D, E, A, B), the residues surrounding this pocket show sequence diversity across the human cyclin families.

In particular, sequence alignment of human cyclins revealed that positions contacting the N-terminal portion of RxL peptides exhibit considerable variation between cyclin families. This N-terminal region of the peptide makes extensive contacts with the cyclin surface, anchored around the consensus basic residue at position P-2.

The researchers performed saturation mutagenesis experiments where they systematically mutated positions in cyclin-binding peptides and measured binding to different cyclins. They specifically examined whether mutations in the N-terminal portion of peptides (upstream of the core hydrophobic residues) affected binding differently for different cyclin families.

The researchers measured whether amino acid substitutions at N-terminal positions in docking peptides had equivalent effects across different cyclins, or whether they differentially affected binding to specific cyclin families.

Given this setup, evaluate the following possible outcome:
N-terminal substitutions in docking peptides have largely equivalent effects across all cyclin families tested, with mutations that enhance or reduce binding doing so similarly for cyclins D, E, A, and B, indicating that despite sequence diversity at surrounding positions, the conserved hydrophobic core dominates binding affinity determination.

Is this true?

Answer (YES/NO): NO